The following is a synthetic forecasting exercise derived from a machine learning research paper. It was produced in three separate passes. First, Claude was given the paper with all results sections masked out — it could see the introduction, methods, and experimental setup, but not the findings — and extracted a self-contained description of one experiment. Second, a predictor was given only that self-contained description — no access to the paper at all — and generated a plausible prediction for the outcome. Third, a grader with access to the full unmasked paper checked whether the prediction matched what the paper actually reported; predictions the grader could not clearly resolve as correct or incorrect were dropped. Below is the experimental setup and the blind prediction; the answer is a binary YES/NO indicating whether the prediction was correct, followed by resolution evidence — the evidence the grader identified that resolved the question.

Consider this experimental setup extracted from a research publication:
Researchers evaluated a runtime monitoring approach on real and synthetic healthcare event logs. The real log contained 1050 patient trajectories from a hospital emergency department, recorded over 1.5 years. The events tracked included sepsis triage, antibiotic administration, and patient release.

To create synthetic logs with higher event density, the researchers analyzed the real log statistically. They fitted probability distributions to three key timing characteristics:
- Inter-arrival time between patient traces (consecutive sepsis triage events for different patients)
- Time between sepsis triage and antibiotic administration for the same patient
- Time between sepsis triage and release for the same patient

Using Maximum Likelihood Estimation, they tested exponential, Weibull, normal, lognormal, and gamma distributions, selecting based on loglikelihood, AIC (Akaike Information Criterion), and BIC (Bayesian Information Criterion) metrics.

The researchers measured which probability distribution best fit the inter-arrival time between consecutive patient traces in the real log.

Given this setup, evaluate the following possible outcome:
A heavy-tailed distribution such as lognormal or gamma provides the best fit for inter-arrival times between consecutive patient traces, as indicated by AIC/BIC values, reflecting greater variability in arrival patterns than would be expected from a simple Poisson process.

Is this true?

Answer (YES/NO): NO